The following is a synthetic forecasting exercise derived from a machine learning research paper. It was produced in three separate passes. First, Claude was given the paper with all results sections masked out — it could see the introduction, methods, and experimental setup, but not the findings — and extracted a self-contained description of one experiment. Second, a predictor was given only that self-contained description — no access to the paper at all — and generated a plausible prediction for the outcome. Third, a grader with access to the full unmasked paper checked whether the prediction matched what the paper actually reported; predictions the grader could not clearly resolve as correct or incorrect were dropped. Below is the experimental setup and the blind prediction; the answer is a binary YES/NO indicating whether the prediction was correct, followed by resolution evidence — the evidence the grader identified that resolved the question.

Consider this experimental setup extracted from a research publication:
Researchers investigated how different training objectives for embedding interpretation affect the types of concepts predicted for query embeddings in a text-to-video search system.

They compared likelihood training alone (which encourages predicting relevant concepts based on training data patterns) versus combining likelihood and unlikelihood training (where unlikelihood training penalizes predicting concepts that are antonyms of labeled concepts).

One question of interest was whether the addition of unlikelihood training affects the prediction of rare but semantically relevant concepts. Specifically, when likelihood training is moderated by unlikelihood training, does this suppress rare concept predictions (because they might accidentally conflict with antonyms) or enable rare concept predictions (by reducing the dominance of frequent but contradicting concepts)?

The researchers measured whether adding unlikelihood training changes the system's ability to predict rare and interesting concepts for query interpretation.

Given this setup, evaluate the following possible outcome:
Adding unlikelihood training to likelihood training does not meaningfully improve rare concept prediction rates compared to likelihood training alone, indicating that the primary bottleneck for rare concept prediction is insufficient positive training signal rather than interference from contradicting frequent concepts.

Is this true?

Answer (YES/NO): NO